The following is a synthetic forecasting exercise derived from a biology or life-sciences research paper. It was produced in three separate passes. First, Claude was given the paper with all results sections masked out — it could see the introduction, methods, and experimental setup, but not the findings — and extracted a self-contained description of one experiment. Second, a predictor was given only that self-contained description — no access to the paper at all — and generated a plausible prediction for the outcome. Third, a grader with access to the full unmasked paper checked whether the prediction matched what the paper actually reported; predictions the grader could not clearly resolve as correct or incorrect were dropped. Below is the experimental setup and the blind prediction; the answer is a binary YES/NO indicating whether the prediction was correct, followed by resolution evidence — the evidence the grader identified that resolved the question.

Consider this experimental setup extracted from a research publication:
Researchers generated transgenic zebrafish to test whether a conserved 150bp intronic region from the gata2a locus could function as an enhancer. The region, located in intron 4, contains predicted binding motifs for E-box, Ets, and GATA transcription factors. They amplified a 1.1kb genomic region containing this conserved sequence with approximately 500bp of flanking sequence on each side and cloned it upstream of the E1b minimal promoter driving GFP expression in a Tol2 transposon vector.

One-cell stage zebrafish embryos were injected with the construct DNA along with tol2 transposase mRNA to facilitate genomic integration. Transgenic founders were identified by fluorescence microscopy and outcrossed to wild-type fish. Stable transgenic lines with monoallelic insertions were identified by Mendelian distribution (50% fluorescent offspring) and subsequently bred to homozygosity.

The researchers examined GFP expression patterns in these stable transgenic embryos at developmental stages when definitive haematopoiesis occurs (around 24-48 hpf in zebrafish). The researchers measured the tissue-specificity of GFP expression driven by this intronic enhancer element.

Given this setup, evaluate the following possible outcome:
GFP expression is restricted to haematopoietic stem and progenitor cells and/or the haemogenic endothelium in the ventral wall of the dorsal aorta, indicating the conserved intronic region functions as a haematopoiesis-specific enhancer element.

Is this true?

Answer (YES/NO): NO